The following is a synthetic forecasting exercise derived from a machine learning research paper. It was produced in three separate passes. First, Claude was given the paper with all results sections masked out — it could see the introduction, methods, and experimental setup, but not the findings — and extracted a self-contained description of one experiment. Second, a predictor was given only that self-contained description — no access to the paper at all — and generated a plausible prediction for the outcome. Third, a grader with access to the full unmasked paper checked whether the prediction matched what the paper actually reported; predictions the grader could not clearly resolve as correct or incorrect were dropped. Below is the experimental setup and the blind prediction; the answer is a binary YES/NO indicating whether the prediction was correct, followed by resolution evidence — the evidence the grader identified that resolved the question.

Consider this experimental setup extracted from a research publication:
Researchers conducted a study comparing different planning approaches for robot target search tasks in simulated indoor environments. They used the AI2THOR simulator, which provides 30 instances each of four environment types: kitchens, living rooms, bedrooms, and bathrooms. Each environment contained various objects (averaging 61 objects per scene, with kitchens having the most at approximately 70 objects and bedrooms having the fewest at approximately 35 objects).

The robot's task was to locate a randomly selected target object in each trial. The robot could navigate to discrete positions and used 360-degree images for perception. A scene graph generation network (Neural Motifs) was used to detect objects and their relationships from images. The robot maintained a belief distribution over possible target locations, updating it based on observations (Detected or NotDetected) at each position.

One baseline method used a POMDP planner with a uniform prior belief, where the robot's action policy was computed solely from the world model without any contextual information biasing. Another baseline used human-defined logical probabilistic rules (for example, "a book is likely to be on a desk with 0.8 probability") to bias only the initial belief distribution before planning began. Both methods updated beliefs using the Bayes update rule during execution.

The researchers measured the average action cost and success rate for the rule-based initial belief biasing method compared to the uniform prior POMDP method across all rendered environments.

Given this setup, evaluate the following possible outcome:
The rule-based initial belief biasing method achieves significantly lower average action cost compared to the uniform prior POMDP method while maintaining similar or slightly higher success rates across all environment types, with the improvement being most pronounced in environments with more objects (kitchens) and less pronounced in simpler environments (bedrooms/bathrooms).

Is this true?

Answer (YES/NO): NO